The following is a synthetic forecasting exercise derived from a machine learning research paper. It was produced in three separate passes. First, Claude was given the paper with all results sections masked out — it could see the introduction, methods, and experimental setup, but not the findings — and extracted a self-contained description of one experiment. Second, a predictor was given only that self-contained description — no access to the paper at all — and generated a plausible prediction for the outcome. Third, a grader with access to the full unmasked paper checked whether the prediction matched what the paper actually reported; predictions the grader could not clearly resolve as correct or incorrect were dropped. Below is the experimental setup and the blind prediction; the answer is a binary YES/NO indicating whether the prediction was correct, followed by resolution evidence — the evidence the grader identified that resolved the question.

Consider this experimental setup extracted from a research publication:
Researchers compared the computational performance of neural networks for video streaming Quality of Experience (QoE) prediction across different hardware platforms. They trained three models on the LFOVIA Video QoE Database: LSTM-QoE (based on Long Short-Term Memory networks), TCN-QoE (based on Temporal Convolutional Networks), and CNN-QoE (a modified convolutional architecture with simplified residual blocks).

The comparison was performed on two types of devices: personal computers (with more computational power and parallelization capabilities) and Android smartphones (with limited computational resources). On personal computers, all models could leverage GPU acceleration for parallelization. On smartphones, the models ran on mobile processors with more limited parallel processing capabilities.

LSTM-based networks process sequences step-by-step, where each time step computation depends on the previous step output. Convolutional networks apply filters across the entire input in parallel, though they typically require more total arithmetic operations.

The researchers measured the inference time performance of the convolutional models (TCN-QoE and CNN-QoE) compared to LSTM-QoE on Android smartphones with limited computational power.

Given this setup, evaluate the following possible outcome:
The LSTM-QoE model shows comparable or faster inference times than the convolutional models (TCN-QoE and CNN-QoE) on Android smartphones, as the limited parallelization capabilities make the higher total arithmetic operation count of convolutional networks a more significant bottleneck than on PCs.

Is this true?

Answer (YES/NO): NO